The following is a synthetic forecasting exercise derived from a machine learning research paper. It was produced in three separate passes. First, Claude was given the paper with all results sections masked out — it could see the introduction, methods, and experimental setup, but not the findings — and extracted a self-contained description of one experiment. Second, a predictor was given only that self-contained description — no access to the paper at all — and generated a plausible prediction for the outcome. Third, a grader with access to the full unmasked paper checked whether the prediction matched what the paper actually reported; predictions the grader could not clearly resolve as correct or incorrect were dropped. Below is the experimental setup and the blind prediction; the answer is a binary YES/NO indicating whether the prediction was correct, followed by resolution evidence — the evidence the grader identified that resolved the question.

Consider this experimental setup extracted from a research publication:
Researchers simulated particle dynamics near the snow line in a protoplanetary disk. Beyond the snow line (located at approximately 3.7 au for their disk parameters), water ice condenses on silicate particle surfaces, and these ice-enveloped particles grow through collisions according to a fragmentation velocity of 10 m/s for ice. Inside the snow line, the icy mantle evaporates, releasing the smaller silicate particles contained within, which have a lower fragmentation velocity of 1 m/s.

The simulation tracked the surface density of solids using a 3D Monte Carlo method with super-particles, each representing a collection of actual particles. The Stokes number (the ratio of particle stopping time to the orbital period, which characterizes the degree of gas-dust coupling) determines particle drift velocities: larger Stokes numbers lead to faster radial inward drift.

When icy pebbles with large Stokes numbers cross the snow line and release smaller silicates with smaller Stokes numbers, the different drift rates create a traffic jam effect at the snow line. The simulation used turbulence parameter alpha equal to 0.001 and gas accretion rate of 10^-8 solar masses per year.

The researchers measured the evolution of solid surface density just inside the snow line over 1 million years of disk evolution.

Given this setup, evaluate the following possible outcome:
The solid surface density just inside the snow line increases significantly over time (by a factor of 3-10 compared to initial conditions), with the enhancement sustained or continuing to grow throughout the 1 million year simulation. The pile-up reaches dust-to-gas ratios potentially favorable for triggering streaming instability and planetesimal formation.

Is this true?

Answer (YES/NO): NO